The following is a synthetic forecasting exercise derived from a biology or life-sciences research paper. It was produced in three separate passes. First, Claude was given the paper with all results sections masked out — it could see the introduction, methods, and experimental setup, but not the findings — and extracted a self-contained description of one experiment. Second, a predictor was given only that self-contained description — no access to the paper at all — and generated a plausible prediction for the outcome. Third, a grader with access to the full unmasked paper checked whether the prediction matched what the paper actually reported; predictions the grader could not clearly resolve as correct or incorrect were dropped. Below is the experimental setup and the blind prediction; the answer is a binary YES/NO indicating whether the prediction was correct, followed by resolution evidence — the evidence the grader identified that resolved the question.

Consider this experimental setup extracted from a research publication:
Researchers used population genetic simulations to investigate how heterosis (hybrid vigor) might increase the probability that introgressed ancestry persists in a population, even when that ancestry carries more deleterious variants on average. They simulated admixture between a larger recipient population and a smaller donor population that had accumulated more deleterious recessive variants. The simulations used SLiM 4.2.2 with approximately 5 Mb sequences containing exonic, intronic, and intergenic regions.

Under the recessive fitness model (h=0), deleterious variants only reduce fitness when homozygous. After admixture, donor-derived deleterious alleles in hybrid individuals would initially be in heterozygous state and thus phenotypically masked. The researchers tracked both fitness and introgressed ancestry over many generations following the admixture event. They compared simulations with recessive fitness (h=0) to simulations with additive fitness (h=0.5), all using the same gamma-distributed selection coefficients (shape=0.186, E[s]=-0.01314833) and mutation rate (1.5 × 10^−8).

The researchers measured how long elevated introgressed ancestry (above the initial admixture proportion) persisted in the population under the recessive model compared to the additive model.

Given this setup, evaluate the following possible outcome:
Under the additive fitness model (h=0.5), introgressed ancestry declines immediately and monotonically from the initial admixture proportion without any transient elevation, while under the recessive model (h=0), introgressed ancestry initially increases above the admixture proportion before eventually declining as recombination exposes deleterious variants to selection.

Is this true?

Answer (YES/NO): NO